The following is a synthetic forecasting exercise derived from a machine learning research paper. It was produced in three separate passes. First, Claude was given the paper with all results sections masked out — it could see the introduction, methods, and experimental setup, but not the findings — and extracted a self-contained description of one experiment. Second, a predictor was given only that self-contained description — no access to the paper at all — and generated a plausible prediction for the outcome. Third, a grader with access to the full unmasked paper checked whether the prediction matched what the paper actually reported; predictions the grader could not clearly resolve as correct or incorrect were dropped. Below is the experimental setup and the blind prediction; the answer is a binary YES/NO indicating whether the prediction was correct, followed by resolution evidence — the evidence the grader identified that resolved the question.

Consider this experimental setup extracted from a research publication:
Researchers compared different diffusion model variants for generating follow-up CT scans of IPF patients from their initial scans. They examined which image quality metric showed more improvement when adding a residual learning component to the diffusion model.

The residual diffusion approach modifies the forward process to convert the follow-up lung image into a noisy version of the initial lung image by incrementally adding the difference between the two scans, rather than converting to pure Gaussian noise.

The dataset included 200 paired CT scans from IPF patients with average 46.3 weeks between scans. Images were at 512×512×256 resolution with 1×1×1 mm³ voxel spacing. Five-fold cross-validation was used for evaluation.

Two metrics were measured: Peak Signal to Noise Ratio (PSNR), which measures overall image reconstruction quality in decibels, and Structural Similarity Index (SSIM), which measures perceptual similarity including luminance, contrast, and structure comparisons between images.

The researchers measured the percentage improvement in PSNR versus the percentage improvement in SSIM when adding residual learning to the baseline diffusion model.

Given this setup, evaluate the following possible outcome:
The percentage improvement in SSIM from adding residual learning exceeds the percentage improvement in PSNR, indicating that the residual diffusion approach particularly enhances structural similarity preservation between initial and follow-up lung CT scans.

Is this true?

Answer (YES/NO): NO